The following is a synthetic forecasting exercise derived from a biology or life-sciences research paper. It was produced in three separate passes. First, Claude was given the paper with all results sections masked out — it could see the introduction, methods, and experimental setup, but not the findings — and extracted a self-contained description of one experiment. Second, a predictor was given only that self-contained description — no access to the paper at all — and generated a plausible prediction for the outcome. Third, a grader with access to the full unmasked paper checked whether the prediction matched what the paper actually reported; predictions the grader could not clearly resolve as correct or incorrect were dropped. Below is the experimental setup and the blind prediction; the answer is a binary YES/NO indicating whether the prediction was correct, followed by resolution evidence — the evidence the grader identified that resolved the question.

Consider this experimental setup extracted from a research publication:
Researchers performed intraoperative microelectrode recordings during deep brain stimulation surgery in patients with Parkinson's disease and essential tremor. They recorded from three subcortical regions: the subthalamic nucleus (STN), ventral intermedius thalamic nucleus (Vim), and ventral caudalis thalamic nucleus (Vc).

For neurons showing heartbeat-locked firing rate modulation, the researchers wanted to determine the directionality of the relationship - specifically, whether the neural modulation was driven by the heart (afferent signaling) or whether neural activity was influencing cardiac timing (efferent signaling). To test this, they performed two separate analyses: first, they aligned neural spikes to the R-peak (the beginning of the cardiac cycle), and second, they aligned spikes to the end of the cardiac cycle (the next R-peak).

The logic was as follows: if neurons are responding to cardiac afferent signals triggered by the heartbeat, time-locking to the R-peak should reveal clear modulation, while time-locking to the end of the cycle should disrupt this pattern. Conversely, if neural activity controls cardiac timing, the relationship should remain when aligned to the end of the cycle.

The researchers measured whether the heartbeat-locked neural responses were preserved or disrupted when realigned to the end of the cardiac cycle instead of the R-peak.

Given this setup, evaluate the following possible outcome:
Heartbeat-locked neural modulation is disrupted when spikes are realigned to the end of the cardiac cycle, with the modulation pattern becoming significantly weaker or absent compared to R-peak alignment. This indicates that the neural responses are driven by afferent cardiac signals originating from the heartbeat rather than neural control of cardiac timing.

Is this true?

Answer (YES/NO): NO